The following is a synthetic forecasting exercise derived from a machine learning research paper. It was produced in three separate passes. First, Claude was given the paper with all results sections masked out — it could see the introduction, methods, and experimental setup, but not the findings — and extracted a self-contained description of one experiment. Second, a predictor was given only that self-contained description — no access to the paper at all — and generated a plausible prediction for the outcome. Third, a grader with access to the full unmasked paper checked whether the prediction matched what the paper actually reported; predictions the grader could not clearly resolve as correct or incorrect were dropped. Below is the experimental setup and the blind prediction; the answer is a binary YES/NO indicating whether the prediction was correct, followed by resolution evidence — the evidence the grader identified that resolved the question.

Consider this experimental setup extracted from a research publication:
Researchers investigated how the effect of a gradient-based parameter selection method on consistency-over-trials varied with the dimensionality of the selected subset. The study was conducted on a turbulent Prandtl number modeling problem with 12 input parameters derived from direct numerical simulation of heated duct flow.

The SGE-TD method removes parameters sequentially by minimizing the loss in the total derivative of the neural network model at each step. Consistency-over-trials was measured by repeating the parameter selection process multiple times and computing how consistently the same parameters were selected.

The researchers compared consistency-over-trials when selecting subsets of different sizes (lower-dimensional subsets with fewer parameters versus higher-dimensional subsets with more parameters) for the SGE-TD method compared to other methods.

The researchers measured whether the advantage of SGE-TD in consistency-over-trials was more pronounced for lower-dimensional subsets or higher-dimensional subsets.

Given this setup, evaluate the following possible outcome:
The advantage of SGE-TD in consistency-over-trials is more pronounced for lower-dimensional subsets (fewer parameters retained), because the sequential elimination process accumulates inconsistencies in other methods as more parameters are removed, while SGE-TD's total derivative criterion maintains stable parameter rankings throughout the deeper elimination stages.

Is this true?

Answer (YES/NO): NO